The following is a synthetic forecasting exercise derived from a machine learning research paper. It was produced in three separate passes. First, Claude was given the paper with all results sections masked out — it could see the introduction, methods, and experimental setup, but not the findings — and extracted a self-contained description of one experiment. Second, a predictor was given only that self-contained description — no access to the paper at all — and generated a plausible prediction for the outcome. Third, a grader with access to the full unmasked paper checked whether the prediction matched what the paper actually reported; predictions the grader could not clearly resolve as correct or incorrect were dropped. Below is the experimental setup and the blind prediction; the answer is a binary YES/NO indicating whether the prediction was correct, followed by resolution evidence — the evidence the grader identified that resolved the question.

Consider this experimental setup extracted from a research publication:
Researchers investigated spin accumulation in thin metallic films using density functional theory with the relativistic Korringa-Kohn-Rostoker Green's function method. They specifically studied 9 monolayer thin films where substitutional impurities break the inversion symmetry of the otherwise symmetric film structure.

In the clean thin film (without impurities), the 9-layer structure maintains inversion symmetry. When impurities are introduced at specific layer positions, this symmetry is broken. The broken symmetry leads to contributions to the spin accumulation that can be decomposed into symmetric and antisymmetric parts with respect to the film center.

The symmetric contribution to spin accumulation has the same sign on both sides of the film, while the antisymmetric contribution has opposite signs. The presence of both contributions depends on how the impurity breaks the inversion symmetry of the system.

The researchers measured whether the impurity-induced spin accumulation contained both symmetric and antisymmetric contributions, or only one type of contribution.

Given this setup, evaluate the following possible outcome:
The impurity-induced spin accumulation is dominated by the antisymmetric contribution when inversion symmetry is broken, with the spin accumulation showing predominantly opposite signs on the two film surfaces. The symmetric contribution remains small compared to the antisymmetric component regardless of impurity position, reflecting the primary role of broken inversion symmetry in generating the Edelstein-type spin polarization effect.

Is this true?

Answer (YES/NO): NO